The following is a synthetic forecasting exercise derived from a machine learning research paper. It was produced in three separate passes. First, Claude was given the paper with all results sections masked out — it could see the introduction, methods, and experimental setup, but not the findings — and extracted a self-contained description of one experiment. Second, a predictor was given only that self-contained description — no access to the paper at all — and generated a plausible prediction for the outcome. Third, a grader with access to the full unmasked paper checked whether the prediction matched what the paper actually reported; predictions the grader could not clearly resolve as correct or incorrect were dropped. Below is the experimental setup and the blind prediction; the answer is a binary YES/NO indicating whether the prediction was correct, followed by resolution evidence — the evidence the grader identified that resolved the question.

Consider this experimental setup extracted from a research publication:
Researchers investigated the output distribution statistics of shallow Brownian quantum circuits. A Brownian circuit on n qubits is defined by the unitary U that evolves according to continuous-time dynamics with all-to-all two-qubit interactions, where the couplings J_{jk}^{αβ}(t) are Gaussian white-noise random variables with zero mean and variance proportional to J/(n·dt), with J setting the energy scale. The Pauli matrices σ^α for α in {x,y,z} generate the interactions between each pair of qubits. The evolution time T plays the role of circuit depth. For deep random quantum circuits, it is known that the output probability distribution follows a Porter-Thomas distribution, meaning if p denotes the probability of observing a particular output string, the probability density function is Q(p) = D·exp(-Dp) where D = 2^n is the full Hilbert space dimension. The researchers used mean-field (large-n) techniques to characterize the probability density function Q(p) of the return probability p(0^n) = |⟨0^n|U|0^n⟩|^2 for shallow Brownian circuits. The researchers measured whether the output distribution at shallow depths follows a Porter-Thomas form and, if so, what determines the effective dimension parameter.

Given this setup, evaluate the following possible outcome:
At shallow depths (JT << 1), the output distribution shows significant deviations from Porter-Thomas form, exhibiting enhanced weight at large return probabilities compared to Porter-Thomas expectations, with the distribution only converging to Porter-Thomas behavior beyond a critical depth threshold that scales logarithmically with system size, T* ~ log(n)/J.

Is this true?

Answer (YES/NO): NO